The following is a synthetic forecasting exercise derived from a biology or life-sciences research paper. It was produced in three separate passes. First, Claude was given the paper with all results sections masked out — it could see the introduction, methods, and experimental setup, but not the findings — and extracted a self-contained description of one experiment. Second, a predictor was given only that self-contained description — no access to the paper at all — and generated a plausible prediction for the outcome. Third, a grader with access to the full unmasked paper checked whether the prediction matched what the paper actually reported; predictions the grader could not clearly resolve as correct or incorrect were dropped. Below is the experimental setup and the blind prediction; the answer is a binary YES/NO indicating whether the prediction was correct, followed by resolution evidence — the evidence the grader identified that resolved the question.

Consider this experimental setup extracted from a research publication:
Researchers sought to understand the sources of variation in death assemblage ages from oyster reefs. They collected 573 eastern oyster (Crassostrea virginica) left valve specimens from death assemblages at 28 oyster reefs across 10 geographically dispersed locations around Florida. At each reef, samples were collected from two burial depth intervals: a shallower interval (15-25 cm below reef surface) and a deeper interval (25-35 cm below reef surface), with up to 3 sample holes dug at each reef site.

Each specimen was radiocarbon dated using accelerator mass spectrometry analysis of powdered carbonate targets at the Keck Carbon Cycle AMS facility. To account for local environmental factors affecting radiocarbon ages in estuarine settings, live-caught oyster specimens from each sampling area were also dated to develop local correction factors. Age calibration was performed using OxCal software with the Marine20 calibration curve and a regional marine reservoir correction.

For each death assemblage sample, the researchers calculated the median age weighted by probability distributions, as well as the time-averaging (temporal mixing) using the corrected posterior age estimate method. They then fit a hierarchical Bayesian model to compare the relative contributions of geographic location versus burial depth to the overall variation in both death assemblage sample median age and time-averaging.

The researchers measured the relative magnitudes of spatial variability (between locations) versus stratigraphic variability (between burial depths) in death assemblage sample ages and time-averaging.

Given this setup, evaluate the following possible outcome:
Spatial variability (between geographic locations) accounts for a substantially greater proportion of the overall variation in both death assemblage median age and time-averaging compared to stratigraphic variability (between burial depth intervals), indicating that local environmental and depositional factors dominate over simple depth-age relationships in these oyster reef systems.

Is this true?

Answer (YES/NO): NO